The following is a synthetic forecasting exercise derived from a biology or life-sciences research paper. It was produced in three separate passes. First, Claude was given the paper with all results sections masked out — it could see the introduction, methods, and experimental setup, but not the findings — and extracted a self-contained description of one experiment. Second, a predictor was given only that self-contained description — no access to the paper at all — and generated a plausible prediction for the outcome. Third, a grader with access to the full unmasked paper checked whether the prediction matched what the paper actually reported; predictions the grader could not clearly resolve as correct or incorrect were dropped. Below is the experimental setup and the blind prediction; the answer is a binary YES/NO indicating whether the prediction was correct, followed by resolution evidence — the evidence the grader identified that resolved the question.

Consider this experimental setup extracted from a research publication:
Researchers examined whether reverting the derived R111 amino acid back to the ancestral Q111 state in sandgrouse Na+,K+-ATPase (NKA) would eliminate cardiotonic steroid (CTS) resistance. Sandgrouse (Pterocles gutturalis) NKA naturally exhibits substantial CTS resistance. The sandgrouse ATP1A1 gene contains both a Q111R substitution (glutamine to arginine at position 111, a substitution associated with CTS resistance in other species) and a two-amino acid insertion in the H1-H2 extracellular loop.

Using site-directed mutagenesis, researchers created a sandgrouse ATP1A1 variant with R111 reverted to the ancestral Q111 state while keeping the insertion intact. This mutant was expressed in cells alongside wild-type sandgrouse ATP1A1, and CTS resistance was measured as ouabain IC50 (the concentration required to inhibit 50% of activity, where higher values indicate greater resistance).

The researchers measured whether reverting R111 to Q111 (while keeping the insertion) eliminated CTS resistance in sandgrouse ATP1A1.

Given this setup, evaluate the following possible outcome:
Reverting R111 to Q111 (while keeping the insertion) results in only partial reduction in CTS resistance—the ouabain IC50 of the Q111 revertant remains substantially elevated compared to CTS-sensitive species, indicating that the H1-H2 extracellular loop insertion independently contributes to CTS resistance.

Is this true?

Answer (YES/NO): NO